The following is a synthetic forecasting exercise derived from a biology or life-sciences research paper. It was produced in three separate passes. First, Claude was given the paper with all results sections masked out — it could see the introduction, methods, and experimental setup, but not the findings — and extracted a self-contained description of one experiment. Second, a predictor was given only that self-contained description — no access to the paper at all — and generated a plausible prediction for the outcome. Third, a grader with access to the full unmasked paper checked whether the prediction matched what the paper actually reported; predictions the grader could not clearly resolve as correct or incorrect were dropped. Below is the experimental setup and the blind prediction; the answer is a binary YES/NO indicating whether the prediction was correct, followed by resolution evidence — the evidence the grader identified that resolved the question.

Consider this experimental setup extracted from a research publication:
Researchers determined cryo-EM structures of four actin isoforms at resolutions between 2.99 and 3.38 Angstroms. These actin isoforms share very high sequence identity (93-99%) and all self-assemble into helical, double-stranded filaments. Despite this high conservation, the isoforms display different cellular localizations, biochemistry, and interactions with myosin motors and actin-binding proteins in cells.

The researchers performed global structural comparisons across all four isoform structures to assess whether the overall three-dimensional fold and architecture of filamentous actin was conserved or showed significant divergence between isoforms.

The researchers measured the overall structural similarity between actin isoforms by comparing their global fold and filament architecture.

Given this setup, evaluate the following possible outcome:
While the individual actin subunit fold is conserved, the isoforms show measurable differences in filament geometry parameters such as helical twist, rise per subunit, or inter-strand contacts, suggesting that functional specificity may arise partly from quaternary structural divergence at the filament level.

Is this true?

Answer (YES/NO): NO